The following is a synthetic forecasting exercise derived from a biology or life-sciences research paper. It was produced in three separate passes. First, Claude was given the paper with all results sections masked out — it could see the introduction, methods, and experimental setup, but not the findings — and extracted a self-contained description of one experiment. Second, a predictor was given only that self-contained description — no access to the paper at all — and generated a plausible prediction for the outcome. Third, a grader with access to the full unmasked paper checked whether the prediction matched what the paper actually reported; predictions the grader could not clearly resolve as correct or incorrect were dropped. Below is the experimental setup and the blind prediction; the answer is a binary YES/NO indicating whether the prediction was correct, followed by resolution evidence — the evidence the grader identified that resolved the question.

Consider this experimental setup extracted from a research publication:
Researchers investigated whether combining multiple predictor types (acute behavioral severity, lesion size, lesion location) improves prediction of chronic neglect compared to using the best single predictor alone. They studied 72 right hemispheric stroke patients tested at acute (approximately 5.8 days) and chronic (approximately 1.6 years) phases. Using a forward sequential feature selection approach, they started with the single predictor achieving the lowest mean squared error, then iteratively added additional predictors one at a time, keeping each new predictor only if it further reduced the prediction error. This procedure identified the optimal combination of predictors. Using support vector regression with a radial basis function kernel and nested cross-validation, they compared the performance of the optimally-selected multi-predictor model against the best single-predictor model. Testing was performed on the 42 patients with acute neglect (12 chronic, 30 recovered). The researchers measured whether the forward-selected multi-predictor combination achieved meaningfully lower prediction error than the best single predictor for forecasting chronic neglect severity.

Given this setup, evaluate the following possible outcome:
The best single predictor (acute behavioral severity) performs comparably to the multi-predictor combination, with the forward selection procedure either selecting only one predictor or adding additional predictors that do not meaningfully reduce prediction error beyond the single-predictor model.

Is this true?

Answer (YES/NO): NO